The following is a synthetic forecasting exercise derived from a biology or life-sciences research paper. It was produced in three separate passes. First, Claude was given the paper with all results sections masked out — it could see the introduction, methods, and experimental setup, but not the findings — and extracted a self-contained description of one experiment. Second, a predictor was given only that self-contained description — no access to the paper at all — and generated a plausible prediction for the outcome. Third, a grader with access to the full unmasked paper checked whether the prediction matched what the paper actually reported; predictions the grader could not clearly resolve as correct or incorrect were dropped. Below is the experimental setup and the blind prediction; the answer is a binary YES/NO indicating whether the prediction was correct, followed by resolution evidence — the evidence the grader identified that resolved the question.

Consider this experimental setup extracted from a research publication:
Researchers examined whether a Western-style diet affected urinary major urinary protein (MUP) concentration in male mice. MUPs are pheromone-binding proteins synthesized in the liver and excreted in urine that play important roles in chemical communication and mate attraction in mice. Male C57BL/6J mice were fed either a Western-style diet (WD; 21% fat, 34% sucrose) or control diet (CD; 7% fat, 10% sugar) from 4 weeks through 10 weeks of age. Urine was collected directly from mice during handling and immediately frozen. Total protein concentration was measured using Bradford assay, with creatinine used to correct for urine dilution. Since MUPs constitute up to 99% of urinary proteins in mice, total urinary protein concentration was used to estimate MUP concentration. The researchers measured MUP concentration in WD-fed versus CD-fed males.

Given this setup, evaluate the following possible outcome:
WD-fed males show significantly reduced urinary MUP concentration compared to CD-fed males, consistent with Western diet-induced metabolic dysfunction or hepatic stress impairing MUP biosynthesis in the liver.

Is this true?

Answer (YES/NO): YES